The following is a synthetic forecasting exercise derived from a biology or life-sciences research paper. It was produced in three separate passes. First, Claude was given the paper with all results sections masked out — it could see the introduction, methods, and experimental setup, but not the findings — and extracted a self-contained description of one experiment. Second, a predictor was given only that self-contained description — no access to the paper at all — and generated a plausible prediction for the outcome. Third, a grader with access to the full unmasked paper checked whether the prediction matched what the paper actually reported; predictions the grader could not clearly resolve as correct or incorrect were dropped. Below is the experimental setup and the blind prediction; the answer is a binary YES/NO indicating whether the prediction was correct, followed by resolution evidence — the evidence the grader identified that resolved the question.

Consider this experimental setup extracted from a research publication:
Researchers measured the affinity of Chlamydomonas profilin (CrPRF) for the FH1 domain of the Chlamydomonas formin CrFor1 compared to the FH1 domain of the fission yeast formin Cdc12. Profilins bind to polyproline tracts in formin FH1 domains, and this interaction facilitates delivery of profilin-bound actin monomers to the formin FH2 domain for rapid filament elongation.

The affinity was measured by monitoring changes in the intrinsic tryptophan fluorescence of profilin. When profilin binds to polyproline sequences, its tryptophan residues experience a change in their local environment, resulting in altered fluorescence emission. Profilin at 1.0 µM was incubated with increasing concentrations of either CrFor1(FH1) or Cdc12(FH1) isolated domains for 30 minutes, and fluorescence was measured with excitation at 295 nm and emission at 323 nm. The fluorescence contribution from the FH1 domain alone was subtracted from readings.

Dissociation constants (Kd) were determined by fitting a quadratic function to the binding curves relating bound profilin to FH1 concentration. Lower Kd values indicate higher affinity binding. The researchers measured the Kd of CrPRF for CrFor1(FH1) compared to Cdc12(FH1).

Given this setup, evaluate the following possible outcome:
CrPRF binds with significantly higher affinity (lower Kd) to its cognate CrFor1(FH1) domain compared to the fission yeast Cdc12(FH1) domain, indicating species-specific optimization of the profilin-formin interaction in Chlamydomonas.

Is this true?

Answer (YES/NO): NO